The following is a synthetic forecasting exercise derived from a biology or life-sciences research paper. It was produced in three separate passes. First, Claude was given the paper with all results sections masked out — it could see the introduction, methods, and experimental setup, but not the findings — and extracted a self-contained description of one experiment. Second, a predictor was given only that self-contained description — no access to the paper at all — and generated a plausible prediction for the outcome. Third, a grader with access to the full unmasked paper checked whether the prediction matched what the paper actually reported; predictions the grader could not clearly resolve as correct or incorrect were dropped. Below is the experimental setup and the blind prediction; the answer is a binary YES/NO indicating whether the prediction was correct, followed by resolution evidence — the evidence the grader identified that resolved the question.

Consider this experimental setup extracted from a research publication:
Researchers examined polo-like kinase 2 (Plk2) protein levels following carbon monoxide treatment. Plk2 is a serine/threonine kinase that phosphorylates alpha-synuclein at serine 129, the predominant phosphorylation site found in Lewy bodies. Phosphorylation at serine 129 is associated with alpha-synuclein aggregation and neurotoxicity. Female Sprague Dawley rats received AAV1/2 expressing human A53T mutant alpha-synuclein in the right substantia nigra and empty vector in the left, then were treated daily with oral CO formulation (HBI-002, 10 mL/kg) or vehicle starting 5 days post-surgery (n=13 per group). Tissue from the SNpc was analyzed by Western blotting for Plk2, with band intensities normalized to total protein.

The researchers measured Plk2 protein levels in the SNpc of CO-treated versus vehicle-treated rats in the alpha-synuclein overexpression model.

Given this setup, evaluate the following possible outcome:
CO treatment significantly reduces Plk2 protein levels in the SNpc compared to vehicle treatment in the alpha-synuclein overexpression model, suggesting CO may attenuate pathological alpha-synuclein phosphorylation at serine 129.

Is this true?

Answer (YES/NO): NO